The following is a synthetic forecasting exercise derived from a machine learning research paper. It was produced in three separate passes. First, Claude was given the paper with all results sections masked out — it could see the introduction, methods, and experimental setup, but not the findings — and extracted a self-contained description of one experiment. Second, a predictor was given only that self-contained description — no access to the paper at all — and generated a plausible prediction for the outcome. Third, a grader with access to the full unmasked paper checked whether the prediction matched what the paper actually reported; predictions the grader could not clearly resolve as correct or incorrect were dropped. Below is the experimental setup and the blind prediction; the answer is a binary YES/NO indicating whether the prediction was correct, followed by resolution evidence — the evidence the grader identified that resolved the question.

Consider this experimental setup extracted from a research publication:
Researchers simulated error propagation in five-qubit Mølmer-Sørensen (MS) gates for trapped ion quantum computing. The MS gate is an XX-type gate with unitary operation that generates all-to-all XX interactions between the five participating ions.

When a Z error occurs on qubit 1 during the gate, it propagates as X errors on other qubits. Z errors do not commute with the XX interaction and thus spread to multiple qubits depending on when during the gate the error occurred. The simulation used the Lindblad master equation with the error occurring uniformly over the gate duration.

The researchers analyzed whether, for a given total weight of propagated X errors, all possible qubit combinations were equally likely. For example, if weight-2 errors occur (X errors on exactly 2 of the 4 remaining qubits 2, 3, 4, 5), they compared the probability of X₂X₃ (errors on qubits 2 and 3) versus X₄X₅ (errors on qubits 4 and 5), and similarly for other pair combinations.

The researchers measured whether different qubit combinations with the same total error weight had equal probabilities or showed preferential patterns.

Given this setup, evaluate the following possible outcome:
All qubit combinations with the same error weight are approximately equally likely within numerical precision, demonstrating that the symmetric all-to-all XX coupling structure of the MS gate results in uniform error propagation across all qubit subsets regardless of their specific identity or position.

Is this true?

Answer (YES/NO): YES